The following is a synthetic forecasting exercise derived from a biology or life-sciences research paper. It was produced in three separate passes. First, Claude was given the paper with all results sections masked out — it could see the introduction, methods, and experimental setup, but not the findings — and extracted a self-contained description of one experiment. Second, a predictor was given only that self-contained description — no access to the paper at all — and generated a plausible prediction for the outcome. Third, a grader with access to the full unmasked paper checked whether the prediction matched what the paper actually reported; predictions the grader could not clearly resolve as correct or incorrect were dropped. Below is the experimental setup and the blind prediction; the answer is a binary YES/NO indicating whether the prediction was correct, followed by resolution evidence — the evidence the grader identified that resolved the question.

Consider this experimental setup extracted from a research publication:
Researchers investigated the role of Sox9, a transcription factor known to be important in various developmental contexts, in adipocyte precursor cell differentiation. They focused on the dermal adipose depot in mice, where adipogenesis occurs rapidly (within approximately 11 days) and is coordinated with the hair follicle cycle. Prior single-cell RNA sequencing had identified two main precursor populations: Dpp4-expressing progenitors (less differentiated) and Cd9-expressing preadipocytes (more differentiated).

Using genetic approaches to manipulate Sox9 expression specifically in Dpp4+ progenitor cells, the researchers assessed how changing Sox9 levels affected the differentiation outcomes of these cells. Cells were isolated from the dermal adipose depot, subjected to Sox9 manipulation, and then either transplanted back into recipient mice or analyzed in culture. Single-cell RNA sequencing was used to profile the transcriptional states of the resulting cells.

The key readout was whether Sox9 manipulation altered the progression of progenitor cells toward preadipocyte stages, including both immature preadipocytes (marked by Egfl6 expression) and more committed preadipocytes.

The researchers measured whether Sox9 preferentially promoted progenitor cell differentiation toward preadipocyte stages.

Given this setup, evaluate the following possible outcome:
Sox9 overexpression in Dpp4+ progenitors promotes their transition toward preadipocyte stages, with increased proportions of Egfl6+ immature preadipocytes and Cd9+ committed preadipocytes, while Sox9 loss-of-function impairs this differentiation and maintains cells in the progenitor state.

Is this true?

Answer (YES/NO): NO